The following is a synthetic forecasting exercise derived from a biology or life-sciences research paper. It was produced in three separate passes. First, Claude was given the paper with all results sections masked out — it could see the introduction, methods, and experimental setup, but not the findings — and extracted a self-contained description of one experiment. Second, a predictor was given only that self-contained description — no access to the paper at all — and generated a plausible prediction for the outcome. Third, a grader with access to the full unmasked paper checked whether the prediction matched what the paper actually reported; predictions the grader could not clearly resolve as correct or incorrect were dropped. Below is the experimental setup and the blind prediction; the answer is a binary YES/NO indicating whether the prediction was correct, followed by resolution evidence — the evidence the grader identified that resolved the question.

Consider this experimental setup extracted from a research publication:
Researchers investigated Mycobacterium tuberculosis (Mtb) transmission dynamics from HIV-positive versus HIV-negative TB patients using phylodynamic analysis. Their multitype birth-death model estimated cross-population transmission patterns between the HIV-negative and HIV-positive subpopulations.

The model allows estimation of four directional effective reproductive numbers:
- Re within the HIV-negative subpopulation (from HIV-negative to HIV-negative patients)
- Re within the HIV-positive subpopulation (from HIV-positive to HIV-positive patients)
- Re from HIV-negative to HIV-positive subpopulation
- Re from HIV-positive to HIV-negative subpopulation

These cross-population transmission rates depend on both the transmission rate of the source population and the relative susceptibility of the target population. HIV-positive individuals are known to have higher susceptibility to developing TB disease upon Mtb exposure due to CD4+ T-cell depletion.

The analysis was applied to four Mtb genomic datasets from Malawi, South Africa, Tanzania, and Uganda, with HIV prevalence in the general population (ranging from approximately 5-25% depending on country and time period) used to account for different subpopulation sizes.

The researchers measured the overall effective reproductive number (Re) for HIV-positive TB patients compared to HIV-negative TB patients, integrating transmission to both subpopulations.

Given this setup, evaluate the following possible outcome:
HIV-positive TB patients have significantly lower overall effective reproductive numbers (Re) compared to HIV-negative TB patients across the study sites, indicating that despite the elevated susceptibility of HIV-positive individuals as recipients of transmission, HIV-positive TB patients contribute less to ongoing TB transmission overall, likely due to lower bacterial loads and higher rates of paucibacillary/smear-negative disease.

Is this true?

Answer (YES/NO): YES